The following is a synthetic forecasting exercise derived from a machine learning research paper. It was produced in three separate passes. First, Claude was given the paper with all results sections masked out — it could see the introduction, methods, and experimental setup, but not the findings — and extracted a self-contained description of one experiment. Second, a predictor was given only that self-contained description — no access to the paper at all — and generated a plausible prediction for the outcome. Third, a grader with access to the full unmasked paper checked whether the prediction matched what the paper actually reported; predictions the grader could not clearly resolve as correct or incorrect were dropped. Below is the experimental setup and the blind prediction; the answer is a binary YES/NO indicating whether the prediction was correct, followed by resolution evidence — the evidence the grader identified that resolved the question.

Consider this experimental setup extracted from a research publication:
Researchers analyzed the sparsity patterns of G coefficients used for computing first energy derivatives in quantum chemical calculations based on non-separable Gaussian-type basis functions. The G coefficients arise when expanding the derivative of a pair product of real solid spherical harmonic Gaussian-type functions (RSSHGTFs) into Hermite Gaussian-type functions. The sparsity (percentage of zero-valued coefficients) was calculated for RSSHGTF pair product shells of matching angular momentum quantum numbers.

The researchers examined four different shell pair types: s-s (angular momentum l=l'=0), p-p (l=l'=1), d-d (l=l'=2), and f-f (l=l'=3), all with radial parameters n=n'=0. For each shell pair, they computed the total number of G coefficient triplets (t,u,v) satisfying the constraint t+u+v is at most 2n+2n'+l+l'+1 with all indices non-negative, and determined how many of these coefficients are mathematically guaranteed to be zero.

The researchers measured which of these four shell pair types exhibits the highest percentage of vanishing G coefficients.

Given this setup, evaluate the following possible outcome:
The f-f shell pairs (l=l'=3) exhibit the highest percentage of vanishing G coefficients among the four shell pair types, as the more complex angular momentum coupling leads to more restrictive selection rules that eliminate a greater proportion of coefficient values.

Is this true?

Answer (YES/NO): NO